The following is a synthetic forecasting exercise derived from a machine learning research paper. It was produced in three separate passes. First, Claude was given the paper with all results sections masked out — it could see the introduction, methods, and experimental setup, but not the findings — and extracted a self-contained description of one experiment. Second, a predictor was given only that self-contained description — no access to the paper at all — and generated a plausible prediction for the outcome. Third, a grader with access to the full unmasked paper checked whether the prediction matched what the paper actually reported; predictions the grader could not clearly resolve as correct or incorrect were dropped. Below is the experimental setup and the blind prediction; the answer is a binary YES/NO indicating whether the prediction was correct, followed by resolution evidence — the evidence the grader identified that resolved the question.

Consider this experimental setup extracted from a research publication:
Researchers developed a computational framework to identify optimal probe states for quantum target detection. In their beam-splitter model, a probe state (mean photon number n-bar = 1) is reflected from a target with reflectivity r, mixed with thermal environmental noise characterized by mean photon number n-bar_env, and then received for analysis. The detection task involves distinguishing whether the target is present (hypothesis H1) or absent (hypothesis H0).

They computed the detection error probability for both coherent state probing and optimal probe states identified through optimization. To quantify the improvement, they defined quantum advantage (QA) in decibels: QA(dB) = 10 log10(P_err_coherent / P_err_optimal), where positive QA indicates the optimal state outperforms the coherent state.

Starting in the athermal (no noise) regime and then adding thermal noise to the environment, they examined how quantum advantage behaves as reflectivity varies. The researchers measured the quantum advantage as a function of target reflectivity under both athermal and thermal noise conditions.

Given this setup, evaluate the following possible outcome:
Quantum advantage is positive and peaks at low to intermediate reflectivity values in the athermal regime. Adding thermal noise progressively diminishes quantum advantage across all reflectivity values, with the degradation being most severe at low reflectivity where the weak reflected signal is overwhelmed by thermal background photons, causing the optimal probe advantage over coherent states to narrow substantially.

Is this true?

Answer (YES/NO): NO